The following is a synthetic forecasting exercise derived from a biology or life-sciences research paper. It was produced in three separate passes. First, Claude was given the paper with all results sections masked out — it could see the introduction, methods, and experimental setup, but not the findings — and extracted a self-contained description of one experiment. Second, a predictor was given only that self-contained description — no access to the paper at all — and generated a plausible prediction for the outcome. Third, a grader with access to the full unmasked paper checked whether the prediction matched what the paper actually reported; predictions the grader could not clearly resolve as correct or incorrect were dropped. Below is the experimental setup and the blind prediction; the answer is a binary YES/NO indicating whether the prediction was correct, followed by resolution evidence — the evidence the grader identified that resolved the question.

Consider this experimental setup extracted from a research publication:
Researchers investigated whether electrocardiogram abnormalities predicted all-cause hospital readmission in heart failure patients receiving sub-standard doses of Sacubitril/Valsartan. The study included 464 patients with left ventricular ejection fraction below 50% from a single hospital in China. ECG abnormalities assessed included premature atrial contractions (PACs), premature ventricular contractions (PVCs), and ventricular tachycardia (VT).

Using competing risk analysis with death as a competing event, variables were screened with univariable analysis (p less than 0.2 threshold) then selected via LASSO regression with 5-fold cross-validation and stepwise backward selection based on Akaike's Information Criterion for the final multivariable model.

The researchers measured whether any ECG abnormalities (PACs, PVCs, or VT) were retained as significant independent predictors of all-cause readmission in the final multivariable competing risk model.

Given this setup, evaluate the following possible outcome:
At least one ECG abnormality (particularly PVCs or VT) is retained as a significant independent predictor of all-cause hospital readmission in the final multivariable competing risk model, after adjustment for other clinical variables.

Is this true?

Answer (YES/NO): YES